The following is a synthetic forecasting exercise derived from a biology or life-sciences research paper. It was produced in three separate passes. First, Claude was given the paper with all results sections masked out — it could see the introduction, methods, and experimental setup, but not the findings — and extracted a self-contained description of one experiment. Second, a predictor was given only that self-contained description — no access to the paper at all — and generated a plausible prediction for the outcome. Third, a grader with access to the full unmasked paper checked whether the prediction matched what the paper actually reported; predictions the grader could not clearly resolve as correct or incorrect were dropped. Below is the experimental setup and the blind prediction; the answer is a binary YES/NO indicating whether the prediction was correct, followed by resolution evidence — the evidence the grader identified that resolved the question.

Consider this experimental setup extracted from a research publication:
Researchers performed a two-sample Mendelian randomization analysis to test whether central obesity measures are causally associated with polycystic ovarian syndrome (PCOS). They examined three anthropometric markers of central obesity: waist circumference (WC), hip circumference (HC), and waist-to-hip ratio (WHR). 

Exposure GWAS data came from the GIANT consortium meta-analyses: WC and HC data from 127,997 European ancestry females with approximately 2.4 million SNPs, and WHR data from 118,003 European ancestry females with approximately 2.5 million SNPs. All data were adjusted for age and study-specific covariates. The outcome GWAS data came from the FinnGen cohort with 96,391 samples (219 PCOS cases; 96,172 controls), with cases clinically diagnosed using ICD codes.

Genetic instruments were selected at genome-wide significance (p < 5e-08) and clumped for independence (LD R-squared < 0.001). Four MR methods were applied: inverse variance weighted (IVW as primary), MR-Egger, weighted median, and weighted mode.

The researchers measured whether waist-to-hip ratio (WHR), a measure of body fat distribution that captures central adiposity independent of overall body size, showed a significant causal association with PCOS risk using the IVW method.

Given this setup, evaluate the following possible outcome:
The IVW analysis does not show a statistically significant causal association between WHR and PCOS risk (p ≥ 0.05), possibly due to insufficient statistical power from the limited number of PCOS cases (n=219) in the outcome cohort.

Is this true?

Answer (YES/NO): YES